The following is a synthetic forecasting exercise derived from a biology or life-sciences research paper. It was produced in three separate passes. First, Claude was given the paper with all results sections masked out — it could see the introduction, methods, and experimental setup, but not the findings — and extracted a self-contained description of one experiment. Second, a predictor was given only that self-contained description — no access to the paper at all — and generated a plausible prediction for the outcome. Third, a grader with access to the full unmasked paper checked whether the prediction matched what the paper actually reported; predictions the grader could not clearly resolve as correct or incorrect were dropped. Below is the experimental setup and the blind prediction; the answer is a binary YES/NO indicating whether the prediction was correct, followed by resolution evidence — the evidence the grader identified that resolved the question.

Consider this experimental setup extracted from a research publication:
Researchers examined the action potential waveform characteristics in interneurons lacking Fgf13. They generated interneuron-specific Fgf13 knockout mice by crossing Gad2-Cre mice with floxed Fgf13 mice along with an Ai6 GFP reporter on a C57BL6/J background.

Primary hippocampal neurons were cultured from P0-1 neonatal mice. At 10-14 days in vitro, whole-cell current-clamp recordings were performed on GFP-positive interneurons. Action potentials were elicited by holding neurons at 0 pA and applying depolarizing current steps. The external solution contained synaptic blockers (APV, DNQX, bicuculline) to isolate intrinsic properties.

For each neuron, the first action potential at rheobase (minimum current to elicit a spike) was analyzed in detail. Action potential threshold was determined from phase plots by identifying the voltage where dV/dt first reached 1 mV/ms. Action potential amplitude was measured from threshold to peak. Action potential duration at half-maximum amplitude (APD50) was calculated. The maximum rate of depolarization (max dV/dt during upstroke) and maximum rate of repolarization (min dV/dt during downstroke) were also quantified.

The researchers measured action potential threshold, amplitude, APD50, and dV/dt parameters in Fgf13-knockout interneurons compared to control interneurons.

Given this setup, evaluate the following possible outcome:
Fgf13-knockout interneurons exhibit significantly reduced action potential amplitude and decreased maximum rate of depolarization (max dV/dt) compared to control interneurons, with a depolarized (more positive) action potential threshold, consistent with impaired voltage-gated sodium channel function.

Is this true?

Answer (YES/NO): NO